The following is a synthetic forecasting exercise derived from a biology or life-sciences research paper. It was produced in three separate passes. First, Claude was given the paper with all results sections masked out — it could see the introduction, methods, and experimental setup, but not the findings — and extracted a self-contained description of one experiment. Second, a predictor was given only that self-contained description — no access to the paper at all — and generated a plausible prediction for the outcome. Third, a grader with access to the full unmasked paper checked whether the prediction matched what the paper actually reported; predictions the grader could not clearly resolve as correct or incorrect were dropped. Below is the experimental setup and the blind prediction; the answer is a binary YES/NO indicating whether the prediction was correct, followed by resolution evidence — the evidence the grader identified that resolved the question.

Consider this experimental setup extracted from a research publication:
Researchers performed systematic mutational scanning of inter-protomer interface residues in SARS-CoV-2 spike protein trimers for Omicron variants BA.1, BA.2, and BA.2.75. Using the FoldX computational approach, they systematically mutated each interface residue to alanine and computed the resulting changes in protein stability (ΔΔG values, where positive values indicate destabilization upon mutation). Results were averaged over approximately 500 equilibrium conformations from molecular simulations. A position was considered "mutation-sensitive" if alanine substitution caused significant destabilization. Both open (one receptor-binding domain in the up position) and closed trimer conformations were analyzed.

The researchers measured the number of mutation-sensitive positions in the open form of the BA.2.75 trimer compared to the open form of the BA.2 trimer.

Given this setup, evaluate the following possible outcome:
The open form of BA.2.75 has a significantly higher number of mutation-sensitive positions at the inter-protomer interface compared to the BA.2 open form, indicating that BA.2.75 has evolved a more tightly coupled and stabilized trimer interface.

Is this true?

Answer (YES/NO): YES